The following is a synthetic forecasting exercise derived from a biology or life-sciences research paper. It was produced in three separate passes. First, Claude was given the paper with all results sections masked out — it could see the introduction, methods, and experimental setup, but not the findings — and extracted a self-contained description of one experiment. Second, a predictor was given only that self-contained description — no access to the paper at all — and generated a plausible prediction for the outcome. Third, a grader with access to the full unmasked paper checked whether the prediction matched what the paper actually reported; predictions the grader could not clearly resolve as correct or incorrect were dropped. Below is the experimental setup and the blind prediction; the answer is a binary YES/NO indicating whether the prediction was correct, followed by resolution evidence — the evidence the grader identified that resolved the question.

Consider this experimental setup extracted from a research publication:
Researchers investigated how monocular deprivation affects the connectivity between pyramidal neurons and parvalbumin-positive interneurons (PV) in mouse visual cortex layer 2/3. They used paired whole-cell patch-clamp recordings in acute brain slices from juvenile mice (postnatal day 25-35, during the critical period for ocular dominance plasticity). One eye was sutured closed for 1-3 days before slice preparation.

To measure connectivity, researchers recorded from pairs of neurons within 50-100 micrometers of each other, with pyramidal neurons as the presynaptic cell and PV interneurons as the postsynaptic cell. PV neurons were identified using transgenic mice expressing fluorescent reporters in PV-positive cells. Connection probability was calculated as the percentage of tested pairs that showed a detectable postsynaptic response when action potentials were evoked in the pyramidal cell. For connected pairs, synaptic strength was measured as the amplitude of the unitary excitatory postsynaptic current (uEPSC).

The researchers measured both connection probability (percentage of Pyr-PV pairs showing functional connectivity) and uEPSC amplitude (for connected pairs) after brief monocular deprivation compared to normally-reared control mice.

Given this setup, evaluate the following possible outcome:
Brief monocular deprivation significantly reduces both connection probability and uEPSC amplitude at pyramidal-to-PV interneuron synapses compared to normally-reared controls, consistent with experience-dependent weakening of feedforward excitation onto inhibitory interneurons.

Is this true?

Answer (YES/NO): NO